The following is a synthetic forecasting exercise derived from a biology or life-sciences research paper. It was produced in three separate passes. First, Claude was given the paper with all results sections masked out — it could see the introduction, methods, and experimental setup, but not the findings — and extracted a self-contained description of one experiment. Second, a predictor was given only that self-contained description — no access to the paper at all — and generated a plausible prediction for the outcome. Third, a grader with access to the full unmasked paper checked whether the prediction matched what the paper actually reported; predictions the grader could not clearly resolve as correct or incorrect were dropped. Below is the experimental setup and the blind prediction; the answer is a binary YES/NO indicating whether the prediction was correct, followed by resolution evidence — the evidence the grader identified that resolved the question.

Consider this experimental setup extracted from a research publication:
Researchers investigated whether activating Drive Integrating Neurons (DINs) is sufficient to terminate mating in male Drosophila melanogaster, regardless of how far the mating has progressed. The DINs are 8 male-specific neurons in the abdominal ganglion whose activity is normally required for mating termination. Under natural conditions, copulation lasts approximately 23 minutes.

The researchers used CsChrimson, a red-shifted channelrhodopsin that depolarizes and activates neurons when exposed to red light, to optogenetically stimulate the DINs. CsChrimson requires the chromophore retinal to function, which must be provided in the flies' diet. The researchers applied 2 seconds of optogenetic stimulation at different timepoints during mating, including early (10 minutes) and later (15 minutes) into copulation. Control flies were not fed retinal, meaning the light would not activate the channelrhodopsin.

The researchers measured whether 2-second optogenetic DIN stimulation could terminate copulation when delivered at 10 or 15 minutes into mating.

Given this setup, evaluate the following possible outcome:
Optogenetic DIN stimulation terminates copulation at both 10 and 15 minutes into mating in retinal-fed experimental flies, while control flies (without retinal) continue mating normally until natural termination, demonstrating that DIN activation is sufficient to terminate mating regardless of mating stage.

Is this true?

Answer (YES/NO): YES